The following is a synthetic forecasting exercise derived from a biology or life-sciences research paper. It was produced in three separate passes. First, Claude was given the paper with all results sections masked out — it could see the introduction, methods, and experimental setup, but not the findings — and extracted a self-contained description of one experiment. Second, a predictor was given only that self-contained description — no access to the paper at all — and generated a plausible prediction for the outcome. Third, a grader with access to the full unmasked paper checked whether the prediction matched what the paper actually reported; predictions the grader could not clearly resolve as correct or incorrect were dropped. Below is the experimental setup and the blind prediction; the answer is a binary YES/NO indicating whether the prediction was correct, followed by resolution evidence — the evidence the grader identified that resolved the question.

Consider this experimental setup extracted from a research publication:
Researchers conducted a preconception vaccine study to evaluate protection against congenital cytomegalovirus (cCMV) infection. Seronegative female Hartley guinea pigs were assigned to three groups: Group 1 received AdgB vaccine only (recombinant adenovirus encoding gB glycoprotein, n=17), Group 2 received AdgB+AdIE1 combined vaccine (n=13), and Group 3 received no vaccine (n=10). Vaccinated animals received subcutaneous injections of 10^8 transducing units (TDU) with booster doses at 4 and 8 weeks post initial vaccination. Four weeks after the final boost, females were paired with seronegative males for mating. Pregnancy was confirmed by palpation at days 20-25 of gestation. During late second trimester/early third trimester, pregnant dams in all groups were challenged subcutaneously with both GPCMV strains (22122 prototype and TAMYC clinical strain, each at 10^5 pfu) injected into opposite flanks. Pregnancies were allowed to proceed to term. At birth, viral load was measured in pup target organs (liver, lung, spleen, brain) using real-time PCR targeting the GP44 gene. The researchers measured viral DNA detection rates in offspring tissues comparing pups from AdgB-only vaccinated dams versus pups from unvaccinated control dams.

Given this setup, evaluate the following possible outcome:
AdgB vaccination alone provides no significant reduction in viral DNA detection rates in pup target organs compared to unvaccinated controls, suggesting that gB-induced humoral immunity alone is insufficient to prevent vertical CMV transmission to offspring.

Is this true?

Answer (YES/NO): NO